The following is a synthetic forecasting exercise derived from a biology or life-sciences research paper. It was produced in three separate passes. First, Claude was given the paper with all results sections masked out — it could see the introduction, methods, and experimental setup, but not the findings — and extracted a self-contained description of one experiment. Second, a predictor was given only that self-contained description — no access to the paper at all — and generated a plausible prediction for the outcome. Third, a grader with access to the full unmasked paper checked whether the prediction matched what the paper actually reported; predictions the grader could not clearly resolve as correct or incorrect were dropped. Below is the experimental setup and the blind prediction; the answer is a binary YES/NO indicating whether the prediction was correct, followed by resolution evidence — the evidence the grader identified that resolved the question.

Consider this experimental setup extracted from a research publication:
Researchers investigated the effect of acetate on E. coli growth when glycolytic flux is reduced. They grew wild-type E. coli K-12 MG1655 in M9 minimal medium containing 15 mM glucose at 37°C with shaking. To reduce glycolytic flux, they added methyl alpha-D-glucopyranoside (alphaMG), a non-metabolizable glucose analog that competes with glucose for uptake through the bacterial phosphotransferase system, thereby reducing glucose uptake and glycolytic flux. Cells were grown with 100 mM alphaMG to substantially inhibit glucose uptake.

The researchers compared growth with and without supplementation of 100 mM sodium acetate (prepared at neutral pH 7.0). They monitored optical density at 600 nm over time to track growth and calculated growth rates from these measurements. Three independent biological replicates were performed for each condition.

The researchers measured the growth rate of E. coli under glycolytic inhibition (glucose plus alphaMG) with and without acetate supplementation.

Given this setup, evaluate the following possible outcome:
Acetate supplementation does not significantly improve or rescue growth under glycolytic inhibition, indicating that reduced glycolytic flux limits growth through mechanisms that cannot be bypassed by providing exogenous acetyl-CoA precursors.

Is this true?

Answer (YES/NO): NO